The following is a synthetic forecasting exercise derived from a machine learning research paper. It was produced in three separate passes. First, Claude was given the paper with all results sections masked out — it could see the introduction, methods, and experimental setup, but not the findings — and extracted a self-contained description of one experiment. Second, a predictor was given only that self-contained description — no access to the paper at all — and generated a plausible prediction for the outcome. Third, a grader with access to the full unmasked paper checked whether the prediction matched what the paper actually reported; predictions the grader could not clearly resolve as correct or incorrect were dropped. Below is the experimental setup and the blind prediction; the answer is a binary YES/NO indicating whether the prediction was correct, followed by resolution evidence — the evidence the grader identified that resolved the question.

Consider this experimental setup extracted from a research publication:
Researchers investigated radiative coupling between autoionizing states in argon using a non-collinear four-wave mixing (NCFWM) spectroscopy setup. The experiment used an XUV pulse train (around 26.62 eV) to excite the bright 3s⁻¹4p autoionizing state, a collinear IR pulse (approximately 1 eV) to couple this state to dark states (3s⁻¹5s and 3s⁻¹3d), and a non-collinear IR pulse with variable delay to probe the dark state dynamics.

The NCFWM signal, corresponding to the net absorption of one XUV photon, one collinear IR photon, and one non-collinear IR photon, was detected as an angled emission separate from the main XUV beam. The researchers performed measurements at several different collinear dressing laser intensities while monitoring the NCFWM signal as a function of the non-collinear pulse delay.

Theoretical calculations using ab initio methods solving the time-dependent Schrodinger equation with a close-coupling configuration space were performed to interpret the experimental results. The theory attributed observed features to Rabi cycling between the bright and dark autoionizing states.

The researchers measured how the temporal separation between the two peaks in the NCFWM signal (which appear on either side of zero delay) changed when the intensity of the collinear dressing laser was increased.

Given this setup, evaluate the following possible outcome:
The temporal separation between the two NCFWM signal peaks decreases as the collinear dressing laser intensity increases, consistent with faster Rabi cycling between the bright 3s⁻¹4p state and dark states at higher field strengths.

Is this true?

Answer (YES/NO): NO